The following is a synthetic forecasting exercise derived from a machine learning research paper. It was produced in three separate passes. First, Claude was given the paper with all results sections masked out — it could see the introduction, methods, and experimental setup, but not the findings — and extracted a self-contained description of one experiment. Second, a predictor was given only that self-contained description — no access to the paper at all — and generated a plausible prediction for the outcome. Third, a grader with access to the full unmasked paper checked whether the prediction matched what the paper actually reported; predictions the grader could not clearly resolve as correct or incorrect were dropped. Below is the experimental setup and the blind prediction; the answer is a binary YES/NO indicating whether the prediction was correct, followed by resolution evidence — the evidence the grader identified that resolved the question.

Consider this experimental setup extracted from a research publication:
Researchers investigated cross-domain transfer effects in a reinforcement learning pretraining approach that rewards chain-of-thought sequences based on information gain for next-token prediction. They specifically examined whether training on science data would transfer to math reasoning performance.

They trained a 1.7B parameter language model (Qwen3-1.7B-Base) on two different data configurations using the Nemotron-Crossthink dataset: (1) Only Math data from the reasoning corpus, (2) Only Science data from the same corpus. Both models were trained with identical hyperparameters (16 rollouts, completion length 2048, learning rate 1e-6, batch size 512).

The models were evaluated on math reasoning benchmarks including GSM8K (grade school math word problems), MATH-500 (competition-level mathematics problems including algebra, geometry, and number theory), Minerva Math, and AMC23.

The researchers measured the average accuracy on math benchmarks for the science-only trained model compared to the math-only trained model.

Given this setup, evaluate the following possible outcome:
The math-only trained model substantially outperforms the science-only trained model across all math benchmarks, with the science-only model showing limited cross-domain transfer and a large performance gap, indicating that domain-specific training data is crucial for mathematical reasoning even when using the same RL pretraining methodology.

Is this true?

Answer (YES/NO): NO